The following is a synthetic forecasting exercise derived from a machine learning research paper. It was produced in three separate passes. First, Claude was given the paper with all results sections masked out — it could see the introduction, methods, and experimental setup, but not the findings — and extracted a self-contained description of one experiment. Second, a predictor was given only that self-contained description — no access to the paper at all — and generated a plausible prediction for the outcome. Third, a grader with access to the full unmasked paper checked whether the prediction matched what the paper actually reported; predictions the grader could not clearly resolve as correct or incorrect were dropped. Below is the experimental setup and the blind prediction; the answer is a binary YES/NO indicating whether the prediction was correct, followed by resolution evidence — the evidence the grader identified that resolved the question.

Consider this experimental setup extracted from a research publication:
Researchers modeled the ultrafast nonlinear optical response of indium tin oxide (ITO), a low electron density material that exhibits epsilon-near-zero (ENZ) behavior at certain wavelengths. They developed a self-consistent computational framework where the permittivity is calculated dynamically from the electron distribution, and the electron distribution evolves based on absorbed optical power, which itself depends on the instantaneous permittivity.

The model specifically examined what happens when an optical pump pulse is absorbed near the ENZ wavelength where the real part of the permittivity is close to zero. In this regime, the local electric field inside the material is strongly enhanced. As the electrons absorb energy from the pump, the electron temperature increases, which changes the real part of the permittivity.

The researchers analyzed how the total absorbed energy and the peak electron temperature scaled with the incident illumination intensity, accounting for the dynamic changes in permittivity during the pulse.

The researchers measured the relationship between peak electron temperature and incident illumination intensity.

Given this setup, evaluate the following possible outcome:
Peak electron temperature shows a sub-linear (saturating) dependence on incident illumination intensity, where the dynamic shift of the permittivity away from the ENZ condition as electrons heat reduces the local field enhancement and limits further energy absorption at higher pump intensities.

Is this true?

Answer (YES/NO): YES